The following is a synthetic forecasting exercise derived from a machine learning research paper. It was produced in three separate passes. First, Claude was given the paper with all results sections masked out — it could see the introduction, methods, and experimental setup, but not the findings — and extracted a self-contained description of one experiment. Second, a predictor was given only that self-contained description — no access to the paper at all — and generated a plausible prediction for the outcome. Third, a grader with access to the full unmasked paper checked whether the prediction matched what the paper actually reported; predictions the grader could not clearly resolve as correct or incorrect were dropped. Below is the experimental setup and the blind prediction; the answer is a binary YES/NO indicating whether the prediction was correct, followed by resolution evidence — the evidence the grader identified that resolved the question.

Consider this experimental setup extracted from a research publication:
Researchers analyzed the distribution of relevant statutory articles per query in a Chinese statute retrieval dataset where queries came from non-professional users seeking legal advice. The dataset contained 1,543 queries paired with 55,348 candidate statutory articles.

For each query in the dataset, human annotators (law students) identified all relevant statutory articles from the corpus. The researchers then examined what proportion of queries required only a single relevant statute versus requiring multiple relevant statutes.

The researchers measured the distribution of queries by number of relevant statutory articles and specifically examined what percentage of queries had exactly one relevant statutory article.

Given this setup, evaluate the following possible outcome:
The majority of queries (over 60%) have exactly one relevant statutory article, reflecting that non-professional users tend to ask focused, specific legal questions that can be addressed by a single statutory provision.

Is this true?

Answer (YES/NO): NO